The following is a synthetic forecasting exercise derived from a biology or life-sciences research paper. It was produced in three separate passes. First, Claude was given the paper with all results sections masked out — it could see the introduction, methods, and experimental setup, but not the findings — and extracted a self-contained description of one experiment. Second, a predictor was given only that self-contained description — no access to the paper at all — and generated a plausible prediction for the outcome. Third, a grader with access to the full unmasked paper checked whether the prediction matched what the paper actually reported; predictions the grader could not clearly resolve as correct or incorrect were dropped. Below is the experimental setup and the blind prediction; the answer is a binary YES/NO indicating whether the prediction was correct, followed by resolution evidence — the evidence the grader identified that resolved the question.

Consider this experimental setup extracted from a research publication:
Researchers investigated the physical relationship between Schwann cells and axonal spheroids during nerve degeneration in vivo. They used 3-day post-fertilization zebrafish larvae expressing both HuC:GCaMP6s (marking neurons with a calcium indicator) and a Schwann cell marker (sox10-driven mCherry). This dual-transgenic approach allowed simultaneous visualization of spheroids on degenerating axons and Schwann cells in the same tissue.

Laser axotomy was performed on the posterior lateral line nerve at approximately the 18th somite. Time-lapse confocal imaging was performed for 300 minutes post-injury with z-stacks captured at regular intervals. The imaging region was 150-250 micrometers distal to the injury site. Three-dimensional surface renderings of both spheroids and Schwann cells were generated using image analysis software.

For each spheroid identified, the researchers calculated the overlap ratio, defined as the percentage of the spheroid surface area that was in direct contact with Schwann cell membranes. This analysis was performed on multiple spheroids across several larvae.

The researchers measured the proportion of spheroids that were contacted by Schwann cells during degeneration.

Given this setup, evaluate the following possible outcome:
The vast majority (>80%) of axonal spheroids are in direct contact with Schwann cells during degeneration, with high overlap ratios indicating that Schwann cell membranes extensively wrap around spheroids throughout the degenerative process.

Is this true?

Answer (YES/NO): YES